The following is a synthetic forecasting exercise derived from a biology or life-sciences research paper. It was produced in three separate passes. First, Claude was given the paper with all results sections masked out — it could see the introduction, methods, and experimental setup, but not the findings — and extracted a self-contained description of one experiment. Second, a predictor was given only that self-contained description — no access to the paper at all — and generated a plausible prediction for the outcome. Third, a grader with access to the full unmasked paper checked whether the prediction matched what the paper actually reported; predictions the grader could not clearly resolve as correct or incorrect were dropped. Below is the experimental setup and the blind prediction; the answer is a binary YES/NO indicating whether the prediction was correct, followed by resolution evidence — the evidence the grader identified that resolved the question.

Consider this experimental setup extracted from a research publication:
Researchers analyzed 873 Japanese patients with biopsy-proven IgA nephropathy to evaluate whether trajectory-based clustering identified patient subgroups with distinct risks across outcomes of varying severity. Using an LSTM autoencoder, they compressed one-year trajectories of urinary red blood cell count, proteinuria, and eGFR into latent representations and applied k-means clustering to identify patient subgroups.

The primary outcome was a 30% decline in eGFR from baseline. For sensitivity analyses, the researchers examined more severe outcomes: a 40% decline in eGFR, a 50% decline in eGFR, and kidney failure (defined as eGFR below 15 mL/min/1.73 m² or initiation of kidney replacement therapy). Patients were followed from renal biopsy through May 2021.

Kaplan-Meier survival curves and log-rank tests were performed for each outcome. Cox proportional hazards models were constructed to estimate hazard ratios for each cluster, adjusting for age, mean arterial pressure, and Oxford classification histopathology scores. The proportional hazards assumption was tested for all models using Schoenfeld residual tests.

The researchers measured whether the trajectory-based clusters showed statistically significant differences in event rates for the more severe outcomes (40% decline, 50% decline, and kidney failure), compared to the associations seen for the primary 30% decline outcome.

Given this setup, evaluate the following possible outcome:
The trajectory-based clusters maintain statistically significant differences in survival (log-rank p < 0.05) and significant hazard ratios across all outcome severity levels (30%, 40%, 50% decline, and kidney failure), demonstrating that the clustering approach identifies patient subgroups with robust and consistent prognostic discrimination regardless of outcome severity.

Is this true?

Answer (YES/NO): NO